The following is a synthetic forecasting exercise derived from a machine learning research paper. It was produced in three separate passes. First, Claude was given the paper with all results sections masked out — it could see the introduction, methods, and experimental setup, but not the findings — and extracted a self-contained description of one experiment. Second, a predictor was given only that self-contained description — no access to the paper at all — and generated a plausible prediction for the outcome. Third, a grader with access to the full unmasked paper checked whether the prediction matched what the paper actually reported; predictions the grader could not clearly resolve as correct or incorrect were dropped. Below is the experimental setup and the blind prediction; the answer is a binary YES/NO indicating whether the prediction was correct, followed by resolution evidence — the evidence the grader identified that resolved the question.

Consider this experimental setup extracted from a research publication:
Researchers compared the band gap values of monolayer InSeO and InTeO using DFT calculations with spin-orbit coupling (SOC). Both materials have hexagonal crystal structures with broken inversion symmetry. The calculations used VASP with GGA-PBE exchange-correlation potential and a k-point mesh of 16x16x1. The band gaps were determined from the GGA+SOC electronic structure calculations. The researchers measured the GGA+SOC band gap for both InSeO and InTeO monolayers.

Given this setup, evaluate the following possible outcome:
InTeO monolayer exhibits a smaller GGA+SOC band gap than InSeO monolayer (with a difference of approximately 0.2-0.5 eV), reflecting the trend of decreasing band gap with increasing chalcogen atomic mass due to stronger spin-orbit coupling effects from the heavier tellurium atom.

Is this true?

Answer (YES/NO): NO